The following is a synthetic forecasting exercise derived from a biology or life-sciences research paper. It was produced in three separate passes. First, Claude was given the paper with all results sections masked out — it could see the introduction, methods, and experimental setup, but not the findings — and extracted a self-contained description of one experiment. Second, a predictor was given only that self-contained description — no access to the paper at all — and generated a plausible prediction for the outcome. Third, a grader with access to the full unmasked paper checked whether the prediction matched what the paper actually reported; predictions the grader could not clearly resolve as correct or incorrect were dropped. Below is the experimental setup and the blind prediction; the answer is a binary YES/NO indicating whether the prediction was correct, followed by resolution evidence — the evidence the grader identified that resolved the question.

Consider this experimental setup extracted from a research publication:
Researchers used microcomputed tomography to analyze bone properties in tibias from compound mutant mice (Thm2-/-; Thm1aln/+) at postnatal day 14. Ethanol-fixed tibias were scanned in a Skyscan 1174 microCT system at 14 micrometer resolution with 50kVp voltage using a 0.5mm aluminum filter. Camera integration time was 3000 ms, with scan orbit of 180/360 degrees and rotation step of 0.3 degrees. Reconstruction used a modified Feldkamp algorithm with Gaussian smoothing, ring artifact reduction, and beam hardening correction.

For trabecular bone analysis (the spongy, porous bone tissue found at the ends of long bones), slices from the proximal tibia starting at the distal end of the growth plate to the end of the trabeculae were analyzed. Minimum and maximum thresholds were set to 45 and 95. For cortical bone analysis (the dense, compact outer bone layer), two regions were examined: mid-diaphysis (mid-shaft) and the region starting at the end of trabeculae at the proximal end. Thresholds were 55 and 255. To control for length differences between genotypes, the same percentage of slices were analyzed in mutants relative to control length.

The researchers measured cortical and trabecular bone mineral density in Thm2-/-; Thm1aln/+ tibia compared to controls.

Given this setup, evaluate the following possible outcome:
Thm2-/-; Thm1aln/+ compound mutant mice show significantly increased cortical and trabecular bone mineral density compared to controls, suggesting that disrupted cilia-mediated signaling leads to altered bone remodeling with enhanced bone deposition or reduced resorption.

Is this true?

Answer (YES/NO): NO